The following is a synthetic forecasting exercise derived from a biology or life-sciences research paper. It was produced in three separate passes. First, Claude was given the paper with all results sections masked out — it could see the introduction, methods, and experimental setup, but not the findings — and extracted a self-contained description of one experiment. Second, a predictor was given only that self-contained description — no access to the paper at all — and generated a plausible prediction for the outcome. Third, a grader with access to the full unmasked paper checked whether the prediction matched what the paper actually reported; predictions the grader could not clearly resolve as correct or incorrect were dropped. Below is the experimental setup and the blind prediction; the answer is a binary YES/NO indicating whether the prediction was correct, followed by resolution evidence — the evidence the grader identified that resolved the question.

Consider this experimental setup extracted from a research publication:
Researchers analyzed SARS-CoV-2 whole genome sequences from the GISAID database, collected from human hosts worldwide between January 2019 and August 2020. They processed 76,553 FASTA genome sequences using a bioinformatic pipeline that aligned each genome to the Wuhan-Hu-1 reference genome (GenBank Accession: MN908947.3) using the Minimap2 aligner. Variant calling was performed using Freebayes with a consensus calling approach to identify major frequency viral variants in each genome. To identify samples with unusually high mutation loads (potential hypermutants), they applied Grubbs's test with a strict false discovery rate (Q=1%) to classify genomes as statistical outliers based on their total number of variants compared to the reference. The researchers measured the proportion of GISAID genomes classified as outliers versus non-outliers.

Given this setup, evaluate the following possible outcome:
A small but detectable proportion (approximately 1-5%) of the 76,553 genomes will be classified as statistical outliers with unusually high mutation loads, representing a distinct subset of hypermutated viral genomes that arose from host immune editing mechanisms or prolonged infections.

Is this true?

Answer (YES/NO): NO